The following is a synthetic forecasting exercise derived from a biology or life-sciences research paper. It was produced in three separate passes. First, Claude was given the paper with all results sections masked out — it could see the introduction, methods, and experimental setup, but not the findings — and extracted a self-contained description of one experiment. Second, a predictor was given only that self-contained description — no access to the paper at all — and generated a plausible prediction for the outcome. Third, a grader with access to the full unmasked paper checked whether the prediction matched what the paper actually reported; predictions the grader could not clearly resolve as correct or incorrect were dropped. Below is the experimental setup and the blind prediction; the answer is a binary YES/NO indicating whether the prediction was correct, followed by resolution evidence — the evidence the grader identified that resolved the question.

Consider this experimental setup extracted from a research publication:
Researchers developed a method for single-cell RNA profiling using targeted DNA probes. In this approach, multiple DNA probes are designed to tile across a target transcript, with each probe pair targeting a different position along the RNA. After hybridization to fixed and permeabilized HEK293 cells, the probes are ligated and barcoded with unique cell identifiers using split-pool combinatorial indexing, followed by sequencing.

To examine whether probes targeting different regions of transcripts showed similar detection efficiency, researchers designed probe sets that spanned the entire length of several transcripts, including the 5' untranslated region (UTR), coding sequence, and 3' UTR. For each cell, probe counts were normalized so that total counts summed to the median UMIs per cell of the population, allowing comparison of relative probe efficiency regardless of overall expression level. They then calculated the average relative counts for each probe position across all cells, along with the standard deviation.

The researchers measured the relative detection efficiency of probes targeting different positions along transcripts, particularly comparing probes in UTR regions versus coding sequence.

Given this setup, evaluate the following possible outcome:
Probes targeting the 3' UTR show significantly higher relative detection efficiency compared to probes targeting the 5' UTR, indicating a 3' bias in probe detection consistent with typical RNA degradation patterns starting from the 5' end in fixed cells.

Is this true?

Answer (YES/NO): NO